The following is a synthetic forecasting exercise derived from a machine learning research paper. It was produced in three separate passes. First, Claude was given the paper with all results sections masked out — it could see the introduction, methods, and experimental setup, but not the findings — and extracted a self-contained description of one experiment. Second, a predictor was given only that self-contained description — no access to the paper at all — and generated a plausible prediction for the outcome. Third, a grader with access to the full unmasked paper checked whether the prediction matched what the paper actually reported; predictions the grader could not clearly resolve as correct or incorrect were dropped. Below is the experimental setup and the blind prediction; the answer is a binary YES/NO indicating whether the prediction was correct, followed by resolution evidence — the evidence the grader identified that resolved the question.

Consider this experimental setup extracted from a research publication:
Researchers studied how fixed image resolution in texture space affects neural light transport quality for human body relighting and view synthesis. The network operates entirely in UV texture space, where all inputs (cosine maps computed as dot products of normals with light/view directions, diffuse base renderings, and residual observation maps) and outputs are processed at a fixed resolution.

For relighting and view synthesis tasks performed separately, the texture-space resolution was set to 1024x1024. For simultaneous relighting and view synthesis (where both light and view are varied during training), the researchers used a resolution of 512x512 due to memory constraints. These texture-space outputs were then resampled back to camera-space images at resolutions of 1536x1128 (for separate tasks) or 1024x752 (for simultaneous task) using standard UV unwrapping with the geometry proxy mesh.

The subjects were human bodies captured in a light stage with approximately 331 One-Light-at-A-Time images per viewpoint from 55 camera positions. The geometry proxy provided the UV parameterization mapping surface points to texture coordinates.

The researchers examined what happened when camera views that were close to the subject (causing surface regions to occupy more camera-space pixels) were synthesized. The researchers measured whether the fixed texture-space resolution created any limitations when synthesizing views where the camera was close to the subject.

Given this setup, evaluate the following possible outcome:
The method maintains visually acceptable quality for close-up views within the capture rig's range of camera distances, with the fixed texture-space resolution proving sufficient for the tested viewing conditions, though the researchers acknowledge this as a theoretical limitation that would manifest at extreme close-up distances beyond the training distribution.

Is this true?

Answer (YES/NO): NO